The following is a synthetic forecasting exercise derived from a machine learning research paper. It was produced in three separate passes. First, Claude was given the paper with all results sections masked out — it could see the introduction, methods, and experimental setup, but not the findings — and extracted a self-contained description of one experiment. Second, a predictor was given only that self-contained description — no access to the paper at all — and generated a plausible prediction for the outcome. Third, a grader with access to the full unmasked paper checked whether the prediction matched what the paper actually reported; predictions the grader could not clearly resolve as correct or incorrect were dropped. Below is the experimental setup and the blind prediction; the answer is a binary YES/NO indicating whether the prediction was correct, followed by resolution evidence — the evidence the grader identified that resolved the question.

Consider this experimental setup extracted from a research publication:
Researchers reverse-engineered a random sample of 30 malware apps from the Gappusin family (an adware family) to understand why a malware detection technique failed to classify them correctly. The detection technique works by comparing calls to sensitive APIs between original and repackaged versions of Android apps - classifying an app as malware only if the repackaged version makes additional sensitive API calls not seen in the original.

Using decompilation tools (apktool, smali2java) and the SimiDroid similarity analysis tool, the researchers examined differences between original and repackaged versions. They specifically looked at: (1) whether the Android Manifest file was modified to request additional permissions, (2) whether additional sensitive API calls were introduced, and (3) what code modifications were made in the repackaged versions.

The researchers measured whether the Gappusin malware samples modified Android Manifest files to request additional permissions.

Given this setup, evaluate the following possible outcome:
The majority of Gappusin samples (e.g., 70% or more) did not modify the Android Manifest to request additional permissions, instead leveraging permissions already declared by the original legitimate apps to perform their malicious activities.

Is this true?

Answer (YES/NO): YES